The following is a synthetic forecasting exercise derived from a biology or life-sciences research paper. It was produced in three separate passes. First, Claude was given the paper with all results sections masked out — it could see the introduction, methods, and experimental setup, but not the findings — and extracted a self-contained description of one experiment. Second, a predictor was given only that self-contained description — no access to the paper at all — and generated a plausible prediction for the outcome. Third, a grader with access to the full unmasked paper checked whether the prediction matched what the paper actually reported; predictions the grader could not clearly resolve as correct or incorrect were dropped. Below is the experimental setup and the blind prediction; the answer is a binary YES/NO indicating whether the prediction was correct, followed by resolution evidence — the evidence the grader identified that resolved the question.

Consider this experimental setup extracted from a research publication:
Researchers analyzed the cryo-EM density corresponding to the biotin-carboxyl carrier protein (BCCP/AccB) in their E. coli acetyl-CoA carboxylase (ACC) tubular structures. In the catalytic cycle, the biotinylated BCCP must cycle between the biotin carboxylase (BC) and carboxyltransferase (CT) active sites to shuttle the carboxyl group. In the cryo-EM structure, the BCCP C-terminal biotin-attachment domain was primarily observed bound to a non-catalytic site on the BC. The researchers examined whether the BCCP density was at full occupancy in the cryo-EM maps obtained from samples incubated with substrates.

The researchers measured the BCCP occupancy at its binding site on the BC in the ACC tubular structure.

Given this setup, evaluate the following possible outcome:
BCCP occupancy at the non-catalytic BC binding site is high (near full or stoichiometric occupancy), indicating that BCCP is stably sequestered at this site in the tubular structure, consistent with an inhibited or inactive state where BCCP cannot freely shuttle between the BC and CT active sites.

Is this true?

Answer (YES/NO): NO